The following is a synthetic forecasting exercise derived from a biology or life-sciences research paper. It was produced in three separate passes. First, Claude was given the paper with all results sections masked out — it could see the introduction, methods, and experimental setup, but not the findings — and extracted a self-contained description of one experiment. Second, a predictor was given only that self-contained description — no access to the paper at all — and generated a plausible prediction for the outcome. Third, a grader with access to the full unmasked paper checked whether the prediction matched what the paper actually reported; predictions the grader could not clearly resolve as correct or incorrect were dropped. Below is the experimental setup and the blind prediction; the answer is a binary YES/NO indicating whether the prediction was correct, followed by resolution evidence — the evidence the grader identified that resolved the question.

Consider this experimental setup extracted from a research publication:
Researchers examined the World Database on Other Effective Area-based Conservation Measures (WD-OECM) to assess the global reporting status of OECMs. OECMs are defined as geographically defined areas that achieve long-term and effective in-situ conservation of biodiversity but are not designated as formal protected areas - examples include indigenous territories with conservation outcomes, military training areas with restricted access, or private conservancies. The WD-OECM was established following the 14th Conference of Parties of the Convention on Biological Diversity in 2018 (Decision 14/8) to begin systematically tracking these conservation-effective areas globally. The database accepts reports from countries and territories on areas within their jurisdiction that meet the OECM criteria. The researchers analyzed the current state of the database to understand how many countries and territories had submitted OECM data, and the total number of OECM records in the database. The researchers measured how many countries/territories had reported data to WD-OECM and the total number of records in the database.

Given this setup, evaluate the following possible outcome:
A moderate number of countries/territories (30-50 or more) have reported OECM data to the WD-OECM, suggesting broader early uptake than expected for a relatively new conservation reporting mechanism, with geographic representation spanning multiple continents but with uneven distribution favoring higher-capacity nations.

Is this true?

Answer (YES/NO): NO